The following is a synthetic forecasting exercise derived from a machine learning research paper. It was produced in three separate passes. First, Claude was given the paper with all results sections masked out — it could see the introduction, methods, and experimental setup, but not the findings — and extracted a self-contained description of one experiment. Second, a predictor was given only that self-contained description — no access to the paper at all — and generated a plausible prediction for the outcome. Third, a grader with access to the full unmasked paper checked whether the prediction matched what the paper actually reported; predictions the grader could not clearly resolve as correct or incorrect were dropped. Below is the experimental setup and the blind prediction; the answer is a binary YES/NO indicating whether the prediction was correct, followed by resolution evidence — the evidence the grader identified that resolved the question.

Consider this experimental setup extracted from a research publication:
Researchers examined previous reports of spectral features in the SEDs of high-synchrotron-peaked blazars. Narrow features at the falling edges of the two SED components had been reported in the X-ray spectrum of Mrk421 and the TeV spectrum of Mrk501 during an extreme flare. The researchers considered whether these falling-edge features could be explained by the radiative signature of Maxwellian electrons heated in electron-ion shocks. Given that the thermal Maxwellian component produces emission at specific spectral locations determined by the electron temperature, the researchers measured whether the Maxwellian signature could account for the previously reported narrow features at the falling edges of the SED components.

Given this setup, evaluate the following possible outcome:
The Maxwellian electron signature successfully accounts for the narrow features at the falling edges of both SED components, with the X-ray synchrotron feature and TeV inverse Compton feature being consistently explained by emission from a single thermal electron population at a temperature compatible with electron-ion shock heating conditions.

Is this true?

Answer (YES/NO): NO